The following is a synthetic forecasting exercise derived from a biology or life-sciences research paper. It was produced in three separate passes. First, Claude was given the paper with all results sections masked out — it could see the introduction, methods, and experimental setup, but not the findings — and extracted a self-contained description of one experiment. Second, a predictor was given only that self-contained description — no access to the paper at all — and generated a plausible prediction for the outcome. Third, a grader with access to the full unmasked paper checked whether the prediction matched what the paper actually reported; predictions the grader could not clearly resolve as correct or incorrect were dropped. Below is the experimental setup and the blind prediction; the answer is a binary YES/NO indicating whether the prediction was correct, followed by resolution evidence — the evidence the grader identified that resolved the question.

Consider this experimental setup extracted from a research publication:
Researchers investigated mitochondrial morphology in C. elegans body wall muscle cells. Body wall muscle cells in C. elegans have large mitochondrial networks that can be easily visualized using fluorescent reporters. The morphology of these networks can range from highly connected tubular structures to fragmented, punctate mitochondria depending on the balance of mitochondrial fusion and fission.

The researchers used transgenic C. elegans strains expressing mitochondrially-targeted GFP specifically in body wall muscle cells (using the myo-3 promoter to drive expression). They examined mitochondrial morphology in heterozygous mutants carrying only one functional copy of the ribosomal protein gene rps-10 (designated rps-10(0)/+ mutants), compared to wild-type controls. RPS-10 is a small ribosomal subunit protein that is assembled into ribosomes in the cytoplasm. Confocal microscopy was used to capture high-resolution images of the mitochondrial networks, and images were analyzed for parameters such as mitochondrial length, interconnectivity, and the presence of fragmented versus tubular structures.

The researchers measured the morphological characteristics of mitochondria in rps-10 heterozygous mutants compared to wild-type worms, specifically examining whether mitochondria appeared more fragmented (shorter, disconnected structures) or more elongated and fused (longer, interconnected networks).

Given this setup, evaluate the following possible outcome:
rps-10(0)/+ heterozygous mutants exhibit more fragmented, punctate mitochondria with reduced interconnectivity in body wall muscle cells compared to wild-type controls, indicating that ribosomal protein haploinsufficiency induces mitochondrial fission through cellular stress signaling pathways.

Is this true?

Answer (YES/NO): YES